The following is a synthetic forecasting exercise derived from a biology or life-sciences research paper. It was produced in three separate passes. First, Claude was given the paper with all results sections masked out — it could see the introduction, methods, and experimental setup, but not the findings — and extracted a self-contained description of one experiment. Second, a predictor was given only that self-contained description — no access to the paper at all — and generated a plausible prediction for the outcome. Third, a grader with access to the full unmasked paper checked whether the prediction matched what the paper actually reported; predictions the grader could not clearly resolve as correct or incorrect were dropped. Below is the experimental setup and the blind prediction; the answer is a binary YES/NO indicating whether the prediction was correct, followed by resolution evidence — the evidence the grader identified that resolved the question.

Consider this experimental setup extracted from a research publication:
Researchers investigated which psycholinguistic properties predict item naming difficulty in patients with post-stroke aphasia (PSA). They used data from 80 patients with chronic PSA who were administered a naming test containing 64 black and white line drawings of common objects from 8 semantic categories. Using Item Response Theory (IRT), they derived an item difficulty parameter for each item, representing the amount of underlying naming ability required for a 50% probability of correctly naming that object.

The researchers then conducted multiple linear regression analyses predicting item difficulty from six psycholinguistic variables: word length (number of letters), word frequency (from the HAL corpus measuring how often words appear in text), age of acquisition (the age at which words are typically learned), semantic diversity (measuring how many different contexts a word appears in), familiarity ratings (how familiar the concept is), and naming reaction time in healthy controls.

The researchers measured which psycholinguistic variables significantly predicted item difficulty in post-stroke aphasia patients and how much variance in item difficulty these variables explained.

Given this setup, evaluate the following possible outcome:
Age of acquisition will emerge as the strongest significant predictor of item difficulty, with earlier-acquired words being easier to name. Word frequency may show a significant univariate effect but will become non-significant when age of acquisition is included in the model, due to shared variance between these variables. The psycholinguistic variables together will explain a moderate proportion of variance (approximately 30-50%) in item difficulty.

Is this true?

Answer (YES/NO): NO